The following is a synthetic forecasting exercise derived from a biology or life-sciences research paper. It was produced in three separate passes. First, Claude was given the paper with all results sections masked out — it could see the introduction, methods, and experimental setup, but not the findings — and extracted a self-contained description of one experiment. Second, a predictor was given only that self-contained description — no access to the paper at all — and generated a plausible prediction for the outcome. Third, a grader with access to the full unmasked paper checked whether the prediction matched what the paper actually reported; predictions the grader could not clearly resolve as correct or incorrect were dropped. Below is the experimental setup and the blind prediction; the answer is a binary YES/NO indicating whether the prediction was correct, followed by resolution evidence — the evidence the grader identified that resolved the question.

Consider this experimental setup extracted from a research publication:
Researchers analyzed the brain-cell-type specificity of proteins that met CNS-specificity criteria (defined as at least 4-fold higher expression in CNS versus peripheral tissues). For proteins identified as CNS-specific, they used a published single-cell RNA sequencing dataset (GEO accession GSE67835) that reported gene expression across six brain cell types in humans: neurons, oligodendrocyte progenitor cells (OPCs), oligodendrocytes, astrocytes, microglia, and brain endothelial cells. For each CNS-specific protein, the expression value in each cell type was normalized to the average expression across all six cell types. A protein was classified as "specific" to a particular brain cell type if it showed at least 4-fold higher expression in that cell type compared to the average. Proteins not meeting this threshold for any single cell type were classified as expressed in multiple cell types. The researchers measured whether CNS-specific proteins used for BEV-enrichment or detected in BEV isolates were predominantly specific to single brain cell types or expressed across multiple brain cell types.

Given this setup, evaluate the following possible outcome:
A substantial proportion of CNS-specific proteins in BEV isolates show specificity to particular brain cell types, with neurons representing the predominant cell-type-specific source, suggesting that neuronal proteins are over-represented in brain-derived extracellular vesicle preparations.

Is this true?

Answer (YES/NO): YES